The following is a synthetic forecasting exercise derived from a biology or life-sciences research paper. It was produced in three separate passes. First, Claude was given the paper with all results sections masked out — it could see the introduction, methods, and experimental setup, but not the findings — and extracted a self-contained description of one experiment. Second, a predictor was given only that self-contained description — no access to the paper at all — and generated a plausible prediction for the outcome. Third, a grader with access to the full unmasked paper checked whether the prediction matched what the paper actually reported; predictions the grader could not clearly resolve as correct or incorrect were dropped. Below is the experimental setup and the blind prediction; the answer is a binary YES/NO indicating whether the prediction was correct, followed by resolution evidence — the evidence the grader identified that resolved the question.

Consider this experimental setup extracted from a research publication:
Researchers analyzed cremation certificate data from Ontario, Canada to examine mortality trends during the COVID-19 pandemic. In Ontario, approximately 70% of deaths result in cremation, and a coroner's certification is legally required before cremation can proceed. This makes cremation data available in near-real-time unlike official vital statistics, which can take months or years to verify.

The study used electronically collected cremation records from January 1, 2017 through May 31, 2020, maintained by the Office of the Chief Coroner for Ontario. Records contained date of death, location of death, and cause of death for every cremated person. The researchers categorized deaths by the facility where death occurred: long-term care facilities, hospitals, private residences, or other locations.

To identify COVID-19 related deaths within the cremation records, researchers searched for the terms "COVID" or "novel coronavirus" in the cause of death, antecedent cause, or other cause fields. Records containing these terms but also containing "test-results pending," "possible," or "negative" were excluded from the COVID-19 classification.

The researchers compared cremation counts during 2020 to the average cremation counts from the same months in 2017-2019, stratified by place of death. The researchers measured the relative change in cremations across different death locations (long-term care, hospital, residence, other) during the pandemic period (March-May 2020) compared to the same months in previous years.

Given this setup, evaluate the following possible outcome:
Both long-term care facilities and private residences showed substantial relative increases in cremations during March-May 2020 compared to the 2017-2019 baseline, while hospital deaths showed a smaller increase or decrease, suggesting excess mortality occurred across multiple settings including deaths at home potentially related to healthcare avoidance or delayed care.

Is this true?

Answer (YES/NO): YES